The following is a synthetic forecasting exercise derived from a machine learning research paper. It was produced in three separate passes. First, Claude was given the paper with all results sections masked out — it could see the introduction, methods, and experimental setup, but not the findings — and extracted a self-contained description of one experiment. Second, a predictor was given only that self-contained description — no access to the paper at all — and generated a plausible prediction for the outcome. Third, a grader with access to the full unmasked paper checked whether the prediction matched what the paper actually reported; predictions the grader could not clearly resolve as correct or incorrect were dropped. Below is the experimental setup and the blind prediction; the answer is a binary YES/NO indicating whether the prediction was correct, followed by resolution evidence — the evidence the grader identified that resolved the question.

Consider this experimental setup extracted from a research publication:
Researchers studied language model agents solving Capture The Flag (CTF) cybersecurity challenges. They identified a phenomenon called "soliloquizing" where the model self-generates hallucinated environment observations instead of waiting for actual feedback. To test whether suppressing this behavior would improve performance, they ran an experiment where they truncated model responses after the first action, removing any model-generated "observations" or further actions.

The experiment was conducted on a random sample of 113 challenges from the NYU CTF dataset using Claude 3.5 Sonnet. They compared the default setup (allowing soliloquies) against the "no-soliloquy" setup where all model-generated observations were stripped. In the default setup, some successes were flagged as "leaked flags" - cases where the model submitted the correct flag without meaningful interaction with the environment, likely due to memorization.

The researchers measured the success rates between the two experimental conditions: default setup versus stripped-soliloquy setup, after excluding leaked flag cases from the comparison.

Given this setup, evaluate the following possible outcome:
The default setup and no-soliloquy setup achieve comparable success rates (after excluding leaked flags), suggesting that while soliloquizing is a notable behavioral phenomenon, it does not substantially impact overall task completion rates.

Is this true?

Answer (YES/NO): YES